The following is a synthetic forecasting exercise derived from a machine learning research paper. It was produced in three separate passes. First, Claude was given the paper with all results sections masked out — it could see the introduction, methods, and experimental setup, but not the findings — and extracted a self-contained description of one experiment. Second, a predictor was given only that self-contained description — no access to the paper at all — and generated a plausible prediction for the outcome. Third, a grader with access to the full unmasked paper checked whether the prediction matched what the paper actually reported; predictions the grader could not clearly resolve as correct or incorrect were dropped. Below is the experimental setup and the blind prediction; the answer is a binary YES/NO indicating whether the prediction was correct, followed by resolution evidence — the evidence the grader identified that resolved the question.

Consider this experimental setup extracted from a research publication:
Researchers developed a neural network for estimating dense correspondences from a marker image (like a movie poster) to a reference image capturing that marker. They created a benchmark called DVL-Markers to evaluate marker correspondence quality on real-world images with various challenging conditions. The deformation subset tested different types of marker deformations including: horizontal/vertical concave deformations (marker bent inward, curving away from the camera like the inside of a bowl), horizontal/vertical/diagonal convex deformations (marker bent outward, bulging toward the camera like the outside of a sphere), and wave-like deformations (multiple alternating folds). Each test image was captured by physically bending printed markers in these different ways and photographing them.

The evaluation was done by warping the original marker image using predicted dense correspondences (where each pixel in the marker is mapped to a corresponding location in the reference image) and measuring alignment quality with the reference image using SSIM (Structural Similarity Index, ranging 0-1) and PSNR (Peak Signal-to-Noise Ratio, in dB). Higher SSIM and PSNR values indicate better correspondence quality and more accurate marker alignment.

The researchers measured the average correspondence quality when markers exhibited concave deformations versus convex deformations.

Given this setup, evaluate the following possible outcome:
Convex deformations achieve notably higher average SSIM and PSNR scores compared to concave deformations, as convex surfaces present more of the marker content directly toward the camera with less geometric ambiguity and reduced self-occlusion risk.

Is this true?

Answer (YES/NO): NO